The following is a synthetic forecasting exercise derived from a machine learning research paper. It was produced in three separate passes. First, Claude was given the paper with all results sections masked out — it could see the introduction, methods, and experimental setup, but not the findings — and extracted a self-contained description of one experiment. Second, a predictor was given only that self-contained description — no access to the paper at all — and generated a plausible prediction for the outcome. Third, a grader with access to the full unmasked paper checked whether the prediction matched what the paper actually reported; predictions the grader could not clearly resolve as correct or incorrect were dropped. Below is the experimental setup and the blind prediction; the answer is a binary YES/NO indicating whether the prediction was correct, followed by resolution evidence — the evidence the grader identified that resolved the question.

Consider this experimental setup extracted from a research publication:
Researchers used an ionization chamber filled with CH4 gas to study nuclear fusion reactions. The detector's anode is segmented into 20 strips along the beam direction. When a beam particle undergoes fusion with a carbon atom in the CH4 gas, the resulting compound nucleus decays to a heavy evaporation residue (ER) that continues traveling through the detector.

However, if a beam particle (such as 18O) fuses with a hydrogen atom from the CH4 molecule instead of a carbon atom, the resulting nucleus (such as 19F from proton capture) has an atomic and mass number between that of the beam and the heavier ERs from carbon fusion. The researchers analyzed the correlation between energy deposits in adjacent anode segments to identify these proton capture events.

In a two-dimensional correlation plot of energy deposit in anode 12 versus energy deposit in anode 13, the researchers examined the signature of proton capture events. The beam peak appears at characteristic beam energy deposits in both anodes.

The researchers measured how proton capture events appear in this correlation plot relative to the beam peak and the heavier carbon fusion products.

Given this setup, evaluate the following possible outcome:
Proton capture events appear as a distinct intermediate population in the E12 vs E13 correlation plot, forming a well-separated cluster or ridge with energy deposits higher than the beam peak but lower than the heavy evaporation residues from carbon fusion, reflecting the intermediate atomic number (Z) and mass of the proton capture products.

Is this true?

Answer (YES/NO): NO